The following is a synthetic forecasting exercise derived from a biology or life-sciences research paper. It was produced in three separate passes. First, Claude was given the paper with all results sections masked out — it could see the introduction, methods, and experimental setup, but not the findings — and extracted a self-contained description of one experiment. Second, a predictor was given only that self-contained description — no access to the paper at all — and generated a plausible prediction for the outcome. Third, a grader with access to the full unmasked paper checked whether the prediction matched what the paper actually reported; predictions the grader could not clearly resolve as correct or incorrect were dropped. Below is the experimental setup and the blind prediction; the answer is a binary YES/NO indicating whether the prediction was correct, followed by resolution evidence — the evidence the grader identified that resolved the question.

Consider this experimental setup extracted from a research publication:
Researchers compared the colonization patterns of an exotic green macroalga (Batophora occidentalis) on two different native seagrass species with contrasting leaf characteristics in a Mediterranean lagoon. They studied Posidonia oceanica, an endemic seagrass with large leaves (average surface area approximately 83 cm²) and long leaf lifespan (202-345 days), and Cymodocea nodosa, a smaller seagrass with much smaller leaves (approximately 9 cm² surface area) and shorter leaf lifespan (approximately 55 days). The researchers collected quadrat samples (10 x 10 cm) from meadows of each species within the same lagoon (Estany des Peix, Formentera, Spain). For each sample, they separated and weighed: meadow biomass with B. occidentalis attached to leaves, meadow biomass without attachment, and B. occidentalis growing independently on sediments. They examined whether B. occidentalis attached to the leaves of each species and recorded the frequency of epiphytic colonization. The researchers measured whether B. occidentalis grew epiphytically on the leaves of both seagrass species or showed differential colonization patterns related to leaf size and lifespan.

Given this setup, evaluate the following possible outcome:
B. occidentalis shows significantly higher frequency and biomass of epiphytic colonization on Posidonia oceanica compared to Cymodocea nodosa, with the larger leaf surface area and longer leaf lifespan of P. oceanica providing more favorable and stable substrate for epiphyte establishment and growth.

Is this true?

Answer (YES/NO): YES